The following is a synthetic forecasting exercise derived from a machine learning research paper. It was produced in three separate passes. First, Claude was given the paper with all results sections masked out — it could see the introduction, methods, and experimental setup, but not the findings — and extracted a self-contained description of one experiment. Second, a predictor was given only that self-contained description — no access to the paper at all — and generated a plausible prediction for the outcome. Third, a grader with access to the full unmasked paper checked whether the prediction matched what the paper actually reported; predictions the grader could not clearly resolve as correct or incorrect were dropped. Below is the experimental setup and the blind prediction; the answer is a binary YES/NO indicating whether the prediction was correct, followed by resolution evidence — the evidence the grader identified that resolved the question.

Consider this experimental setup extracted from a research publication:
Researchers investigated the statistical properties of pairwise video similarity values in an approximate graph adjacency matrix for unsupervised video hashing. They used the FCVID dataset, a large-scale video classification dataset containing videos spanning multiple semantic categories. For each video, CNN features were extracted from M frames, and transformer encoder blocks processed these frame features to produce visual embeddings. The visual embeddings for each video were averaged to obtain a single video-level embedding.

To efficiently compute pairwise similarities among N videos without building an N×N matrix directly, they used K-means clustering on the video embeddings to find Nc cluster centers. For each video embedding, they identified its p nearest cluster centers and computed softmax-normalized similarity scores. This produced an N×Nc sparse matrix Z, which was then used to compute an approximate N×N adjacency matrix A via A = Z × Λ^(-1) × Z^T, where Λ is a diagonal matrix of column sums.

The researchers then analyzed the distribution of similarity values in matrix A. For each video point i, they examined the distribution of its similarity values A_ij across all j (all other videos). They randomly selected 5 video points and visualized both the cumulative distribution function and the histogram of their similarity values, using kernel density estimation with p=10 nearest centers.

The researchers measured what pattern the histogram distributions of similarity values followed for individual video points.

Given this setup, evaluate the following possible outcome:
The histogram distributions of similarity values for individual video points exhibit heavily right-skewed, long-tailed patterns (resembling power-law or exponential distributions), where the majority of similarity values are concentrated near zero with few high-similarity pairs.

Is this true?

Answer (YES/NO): NO